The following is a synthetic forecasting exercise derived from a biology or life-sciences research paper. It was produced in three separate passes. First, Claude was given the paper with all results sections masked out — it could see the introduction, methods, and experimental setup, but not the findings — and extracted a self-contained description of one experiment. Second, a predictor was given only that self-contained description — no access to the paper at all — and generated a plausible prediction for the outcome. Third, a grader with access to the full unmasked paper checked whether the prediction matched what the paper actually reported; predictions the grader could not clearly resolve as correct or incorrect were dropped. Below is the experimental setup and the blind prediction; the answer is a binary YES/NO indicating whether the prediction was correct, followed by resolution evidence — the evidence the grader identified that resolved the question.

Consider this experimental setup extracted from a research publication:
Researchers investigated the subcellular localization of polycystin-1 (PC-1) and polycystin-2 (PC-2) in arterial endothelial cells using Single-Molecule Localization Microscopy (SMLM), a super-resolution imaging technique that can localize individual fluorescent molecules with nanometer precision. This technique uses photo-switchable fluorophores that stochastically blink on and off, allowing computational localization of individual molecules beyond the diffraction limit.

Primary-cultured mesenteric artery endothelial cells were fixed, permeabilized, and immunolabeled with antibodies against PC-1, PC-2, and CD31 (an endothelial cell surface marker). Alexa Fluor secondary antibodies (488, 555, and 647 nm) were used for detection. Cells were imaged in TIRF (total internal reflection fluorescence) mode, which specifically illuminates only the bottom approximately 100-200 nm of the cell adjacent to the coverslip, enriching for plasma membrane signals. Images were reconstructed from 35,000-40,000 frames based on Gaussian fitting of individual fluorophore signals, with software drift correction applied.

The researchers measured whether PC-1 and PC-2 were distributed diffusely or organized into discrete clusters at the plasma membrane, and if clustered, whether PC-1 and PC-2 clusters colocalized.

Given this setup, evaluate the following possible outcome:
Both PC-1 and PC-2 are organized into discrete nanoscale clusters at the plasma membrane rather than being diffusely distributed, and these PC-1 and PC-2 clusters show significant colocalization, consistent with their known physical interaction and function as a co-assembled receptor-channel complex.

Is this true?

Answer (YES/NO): YES